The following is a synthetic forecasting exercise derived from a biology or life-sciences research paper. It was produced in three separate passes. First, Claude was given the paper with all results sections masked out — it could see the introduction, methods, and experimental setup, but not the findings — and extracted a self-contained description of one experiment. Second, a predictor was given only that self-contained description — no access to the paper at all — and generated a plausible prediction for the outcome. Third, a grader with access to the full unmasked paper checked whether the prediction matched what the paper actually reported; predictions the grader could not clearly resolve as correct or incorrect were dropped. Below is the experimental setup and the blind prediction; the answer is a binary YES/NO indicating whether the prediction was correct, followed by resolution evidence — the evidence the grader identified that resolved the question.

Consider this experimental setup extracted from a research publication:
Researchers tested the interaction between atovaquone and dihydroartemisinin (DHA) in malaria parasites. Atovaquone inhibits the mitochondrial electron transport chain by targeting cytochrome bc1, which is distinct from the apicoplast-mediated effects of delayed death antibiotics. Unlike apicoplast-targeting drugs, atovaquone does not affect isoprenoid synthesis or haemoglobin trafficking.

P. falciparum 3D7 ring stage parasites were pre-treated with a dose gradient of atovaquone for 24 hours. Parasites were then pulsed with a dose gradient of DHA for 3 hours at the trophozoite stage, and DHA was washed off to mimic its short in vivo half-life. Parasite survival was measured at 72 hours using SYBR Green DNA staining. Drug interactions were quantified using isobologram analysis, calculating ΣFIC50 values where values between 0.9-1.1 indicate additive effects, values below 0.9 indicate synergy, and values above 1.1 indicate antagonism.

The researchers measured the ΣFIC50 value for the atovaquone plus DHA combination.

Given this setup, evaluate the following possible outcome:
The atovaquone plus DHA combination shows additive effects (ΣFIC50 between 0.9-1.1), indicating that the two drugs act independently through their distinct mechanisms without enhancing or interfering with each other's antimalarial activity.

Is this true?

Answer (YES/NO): YES